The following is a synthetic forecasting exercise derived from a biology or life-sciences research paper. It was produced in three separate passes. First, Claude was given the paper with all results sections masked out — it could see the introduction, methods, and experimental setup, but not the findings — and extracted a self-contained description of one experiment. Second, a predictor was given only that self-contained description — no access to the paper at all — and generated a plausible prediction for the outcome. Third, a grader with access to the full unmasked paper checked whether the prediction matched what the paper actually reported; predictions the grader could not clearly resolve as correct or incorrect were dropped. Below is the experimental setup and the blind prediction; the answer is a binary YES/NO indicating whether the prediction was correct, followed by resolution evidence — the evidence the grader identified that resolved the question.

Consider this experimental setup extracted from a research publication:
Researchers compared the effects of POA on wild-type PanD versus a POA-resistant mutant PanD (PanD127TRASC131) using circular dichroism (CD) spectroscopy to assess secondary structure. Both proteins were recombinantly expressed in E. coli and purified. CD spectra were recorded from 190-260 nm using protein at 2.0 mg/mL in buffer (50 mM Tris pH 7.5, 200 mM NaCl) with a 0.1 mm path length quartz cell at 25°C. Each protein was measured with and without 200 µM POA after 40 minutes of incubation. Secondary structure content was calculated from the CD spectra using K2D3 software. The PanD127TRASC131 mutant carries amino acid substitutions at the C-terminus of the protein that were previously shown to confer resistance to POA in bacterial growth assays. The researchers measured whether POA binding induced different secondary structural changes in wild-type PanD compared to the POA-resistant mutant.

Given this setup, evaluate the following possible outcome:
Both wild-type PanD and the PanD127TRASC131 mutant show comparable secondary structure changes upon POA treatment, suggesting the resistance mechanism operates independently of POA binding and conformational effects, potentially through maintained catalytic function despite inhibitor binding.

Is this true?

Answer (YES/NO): NO